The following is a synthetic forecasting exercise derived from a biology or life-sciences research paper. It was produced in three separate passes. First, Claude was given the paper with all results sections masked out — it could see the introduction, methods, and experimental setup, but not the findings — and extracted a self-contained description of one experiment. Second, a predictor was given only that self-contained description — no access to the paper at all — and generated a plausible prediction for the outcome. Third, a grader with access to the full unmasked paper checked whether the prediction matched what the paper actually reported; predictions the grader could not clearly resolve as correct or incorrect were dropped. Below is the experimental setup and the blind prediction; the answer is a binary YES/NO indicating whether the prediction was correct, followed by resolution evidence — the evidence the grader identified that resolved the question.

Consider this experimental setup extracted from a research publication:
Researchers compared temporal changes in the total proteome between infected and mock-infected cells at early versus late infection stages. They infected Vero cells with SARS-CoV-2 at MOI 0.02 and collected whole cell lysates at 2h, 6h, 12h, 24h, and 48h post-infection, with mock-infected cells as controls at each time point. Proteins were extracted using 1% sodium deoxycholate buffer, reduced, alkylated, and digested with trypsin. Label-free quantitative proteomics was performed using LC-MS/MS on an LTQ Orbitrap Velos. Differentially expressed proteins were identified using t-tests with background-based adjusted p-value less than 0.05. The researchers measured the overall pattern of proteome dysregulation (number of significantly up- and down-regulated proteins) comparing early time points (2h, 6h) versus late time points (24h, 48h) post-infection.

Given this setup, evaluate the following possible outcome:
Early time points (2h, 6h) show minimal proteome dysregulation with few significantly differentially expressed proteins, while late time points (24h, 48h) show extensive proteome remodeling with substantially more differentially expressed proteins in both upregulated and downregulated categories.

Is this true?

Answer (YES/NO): NO